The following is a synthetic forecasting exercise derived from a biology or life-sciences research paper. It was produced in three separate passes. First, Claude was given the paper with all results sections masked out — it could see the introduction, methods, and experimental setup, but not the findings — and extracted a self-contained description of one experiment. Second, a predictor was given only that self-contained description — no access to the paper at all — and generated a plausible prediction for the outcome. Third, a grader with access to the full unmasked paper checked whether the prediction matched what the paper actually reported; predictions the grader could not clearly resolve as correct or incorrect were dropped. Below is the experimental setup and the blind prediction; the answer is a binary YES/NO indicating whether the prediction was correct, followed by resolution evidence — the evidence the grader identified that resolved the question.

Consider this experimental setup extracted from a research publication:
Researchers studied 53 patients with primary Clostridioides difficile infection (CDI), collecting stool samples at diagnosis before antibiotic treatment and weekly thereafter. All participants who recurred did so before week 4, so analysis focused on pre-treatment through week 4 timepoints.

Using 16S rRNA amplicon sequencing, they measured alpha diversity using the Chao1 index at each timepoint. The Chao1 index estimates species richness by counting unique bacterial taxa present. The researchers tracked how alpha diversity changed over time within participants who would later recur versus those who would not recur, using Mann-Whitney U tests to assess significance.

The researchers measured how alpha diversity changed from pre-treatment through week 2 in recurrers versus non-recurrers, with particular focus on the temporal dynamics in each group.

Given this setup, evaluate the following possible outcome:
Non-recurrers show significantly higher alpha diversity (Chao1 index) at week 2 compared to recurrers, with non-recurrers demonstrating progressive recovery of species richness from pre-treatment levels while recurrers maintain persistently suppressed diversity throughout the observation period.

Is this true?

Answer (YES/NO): NO